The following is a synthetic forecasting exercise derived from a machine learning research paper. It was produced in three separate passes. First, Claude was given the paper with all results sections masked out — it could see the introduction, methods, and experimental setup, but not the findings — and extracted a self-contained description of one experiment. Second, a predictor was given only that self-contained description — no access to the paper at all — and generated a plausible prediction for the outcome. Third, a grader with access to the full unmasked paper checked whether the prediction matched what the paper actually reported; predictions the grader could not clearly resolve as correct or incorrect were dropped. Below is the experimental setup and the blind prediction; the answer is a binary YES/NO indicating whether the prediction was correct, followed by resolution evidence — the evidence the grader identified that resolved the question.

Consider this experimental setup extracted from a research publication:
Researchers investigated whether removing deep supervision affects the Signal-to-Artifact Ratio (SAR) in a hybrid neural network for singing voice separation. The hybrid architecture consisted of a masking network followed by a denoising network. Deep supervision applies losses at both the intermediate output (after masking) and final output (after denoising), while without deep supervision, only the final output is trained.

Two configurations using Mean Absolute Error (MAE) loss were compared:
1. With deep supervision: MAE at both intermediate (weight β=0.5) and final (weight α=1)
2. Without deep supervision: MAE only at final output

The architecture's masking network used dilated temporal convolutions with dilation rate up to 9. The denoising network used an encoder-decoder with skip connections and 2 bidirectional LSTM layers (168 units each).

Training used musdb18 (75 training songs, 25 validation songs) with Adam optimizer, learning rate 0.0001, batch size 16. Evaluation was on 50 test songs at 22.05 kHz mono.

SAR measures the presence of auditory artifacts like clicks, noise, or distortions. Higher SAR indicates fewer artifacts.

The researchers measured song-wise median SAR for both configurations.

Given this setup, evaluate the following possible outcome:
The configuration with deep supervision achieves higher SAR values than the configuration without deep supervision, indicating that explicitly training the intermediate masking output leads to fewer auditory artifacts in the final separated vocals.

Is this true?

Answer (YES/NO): NO